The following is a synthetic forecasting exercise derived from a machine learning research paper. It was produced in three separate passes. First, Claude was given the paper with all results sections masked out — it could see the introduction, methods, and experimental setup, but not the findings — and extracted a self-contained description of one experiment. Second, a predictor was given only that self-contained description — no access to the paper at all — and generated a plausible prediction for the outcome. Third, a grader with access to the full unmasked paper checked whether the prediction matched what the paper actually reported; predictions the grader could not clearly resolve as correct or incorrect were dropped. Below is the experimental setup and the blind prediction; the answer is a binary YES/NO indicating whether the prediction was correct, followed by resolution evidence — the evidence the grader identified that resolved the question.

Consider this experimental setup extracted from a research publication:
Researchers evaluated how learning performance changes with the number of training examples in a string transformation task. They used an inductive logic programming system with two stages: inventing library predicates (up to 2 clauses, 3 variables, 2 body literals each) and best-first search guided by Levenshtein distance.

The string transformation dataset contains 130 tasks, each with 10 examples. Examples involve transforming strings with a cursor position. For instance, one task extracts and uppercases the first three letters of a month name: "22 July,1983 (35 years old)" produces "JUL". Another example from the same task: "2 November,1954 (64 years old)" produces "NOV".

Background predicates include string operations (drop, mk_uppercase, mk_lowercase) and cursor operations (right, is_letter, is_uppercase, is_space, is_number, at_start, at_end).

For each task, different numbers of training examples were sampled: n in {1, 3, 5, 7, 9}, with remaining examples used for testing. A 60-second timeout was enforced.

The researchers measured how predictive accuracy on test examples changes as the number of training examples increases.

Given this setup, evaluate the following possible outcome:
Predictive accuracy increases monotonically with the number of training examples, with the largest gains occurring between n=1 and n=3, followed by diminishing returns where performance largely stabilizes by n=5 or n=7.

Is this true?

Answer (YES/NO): NO